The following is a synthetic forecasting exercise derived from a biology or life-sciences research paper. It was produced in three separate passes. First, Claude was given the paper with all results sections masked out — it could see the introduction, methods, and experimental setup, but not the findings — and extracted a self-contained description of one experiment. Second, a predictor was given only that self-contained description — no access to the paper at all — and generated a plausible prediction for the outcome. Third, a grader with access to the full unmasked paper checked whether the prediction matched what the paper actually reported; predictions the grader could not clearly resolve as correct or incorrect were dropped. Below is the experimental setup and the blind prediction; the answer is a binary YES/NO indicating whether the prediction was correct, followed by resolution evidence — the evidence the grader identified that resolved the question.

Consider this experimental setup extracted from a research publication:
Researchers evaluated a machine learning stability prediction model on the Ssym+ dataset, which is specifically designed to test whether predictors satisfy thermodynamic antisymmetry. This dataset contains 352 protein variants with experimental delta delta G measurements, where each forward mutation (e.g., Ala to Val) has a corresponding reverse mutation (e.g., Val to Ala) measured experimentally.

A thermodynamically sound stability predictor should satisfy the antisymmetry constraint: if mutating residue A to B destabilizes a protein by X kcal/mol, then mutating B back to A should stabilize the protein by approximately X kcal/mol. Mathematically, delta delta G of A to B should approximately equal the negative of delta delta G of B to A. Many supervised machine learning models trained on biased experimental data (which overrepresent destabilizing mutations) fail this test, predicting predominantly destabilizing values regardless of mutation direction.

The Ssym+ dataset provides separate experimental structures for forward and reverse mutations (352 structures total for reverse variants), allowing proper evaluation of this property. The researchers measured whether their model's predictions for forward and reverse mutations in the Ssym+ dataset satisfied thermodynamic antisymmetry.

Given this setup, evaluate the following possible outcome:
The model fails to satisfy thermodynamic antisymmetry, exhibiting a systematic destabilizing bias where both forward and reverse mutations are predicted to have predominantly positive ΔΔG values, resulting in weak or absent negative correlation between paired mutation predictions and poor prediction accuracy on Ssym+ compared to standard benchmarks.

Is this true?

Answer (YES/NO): YES